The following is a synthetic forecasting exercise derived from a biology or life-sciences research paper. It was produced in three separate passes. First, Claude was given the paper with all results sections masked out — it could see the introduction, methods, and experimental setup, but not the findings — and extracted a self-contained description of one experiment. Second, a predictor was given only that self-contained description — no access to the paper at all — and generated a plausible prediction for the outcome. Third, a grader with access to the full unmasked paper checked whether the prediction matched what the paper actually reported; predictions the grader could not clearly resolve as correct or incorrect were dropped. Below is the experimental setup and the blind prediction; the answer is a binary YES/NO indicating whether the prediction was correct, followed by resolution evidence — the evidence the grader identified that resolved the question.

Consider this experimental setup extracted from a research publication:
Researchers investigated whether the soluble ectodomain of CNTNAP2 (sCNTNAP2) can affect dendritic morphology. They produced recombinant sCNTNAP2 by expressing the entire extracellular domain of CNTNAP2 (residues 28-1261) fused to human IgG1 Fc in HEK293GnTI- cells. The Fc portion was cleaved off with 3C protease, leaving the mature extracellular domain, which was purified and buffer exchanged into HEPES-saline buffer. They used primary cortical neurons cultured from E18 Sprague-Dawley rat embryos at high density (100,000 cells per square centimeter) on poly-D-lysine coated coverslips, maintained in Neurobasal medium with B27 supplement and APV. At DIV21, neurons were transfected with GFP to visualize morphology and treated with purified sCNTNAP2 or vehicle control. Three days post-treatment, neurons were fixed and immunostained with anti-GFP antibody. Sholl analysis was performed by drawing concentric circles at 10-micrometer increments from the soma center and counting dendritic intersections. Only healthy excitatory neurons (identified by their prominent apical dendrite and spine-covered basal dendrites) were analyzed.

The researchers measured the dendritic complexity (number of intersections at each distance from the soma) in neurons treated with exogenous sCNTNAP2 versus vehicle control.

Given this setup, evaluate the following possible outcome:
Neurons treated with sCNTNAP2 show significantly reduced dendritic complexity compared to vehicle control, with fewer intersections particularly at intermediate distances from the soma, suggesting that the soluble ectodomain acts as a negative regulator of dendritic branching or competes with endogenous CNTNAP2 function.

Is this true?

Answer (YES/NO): NO